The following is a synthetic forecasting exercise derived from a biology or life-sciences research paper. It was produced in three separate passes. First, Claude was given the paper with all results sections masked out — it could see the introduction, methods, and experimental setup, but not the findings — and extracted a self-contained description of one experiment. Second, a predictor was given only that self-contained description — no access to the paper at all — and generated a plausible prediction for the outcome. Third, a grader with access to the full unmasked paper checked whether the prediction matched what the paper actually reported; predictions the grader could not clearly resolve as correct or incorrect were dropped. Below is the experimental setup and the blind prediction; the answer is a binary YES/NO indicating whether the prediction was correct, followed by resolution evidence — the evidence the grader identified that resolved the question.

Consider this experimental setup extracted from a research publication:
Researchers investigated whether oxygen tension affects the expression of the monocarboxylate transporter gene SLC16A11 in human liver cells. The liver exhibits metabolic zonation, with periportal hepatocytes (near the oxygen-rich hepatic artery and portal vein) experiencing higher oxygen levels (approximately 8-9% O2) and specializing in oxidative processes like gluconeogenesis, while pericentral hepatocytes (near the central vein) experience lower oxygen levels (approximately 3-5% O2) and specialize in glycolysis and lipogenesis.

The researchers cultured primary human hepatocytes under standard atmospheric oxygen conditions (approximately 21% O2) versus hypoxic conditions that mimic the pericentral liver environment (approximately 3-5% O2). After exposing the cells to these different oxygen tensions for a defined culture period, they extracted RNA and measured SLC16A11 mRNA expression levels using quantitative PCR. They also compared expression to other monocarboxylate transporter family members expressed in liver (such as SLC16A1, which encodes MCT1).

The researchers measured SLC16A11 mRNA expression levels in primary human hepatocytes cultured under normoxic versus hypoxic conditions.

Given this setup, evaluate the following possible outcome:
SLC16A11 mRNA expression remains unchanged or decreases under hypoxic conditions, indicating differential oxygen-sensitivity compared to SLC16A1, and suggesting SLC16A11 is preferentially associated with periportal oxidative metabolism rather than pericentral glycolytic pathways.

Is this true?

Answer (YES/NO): NO